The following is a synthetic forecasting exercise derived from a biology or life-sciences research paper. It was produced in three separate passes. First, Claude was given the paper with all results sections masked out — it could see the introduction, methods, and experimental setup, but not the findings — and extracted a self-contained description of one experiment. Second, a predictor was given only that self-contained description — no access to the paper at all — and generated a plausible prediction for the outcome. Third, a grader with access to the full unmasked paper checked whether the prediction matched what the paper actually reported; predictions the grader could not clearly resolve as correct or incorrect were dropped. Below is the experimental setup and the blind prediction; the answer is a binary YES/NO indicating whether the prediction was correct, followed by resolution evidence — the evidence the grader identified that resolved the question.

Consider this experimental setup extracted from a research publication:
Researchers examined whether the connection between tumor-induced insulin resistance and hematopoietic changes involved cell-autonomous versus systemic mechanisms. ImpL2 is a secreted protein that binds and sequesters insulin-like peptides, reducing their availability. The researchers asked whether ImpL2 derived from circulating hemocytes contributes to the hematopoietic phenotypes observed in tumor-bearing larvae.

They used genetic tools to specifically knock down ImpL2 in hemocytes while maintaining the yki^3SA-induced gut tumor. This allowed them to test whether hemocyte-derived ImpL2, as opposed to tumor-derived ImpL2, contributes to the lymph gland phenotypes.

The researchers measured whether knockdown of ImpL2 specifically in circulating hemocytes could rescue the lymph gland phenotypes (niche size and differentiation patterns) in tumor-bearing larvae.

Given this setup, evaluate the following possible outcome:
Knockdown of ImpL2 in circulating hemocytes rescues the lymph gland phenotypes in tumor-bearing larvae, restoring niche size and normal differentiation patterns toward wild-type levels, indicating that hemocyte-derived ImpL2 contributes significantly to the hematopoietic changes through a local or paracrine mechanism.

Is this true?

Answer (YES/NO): NO